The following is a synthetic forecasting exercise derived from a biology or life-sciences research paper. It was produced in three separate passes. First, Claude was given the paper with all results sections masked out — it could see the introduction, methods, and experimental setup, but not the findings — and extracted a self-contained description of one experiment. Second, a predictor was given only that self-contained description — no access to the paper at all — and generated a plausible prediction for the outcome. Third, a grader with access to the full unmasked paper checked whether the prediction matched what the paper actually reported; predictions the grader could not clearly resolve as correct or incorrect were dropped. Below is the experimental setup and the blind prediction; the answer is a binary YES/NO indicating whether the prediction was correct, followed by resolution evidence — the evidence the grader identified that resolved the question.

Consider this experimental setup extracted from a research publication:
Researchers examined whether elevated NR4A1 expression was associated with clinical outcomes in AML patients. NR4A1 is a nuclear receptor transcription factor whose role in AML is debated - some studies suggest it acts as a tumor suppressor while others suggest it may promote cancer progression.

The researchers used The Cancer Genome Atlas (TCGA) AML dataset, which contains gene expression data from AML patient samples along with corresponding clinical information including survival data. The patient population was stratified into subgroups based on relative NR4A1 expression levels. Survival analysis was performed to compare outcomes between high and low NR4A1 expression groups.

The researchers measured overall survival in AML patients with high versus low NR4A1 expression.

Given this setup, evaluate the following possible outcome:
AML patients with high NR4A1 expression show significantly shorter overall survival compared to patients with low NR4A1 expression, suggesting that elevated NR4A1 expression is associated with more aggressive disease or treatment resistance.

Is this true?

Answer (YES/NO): YES